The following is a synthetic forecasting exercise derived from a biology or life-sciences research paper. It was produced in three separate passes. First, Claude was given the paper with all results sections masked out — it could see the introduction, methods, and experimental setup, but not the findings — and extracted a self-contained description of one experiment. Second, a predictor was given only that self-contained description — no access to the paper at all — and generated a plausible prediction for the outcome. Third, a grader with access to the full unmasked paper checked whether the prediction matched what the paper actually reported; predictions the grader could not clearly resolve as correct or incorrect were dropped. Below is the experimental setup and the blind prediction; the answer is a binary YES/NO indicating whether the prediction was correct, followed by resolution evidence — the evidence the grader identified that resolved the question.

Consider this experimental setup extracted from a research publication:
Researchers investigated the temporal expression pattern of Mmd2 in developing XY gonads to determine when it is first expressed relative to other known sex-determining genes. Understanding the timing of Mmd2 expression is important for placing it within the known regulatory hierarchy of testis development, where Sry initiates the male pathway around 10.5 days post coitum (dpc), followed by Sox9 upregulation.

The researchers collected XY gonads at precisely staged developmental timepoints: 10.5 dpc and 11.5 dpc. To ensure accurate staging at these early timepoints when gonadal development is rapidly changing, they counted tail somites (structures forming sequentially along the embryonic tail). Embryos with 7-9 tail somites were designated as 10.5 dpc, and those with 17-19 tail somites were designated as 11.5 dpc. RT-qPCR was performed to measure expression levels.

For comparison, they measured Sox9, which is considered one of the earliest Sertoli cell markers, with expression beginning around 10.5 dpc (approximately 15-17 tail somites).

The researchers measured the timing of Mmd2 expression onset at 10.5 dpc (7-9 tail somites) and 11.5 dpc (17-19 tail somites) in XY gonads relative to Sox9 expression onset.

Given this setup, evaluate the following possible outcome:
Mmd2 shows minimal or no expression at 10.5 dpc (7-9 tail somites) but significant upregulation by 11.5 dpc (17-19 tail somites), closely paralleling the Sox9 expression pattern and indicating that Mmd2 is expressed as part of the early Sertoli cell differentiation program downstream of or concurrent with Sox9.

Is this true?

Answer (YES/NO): YES